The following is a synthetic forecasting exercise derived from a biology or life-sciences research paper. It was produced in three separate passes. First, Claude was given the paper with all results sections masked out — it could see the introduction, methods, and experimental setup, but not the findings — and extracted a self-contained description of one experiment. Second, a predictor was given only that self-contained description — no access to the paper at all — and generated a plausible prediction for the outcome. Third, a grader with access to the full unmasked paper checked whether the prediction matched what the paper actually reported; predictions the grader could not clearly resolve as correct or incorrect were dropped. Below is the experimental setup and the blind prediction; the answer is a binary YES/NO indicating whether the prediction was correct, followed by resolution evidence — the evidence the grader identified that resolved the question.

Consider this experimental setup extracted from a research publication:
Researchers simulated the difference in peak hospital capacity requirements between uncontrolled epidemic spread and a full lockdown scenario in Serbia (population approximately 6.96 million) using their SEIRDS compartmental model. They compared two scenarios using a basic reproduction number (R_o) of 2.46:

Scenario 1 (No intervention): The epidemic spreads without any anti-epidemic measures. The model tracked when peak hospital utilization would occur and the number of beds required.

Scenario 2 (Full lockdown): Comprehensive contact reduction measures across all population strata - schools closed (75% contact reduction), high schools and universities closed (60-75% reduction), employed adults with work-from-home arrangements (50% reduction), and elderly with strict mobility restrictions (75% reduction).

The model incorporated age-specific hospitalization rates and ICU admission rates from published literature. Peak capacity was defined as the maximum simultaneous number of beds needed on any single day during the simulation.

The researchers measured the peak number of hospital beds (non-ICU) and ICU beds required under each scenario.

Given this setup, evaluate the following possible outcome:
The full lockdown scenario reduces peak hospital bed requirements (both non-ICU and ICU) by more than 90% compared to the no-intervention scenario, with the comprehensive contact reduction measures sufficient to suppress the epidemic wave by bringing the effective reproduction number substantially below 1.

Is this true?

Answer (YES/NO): NO